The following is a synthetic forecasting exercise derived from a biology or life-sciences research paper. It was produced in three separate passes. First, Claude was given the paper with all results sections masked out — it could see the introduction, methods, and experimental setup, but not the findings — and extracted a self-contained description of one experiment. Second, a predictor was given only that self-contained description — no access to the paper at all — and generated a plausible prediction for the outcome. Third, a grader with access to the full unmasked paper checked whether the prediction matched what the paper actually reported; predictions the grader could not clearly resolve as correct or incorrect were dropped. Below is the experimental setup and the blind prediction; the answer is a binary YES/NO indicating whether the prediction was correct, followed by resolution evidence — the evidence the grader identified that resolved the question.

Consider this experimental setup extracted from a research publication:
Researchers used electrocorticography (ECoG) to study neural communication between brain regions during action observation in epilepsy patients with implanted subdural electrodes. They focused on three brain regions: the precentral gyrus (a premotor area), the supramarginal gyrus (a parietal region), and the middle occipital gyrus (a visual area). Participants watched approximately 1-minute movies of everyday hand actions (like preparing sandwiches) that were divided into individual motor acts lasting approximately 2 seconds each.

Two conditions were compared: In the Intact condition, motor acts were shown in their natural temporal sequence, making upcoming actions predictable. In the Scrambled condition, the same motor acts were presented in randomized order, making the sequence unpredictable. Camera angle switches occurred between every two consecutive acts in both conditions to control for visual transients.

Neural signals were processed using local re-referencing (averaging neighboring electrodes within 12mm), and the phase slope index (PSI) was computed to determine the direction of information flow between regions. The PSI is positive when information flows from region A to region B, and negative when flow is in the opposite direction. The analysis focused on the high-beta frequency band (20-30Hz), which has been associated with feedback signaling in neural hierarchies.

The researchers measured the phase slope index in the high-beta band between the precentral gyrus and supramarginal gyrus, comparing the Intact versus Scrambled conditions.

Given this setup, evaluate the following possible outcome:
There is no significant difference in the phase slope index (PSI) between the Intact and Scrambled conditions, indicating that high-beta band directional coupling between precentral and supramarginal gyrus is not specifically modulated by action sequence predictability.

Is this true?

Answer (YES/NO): NO